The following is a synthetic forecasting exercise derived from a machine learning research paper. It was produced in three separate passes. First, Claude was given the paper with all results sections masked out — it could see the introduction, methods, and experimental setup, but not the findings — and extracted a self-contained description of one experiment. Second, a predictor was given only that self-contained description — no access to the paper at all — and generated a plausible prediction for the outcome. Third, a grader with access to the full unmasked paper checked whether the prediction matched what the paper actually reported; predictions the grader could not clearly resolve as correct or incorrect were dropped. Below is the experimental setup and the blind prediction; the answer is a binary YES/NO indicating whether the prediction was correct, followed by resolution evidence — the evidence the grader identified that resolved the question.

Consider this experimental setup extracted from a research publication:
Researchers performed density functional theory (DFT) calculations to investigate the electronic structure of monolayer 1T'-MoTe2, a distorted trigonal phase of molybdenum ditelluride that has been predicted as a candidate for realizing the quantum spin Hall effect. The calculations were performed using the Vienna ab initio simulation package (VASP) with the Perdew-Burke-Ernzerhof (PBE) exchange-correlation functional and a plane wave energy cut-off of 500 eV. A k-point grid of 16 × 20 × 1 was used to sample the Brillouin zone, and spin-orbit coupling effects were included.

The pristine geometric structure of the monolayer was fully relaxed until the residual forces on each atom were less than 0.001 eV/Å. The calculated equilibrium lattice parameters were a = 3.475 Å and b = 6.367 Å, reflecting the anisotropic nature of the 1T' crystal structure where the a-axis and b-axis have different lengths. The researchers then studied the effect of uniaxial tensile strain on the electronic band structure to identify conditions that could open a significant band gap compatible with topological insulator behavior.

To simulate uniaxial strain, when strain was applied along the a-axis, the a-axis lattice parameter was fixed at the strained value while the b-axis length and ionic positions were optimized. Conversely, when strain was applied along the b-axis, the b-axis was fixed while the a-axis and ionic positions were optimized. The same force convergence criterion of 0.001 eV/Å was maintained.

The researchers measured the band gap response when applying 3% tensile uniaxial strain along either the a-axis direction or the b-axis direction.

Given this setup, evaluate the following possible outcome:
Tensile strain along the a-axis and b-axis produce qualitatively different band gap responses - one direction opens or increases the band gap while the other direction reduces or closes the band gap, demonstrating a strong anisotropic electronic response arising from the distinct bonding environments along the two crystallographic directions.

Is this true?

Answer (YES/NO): YES